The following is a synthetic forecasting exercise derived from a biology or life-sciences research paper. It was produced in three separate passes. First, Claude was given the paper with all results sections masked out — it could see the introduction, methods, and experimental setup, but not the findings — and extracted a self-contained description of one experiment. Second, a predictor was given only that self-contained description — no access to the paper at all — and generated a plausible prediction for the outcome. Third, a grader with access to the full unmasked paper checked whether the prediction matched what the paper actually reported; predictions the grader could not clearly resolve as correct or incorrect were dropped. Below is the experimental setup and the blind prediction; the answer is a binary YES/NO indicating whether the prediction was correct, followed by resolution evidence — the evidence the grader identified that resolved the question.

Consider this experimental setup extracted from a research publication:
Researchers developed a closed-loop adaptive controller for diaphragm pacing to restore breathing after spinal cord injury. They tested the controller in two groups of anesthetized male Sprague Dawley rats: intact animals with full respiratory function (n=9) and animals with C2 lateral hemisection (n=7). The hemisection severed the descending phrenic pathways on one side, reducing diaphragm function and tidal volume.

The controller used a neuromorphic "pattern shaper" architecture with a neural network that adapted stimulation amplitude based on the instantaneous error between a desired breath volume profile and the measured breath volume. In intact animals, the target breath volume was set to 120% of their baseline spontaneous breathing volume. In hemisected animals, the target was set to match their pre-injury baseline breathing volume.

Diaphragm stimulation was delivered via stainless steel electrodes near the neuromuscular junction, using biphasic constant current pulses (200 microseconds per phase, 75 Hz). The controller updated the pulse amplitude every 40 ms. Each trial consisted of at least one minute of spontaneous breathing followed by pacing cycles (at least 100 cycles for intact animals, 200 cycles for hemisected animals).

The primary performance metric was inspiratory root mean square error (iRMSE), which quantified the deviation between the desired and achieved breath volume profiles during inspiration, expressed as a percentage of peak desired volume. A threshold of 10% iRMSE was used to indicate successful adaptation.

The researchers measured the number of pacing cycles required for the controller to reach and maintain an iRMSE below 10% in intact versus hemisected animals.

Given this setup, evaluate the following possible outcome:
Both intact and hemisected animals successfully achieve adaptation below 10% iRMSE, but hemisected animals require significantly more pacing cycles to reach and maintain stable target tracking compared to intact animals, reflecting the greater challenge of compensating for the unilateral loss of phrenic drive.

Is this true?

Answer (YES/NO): YES